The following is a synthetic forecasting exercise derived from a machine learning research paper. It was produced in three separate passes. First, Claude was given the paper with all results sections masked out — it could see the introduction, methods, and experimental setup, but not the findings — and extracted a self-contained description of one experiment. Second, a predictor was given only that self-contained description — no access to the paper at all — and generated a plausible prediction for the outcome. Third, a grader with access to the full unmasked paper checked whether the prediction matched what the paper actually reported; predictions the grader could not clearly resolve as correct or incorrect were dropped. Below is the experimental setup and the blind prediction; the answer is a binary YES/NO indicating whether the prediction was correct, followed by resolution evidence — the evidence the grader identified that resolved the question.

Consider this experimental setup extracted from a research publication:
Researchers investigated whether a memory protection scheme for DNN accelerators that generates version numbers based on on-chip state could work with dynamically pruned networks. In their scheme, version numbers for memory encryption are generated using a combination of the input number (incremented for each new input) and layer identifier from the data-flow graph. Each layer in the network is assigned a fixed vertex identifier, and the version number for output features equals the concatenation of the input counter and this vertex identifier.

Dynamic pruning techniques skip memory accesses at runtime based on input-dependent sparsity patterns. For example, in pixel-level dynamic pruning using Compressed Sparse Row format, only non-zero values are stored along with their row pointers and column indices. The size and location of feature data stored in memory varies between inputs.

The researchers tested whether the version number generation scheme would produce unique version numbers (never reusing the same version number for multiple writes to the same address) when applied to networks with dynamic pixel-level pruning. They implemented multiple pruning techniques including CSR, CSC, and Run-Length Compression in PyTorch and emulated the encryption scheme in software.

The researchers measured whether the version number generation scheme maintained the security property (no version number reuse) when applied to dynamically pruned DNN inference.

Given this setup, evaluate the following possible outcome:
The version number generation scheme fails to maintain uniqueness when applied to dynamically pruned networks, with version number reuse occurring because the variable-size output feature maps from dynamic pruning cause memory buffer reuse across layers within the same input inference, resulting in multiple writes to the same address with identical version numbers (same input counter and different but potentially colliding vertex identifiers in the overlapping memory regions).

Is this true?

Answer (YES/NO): NO